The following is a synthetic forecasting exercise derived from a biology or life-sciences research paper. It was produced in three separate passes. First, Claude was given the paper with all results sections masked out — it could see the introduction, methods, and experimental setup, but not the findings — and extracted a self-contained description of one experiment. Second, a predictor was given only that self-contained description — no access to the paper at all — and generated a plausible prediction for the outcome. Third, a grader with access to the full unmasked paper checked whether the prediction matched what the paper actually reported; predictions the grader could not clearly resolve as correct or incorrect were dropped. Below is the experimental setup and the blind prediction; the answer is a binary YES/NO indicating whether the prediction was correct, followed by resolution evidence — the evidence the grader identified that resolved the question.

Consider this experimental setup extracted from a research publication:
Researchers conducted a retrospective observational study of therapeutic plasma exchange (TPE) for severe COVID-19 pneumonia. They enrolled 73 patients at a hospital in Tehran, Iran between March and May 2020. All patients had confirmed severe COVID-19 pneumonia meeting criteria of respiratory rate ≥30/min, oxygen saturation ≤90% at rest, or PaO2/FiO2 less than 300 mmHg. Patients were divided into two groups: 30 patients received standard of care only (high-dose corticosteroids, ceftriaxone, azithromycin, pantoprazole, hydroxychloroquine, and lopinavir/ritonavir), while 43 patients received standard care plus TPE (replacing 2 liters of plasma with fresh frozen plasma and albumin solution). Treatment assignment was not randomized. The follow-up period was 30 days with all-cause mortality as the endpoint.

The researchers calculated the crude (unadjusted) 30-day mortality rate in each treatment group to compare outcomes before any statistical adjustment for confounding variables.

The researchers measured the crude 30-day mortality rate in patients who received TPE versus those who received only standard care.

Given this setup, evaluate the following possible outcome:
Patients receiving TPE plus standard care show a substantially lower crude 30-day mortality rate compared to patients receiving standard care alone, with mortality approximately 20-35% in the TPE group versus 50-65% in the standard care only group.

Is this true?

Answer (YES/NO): NO